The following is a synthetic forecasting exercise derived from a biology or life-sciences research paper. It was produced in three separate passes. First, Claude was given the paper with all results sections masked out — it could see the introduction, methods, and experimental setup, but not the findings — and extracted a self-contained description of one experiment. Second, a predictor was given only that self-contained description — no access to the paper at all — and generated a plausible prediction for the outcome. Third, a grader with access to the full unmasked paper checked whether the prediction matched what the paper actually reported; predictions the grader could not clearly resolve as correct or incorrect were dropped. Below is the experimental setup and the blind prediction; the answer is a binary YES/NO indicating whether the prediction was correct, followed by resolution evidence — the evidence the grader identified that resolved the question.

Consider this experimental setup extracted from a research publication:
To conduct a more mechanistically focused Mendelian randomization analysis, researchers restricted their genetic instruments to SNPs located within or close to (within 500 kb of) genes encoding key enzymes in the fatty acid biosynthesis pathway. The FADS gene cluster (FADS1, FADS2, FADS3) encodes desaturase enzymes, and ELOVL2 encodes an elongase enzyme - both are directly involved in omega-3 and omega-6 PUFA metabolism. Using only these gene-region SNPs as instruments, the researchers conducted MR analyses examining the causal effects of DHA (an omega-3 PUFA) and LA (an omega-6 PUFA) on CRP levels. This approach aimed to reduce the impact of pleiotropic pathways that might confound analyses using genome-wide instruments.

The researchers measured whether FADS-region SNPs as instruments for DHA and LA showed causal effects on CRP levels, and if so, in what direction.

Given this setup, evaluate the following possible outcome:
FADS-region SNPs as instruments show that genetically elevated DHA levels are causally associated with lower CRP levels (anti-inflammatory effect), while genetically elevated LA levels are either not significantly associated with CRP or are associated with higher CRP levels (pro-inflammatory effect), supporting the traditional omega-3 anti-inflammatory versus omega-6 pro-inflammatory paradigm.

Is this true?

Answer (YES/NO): NO